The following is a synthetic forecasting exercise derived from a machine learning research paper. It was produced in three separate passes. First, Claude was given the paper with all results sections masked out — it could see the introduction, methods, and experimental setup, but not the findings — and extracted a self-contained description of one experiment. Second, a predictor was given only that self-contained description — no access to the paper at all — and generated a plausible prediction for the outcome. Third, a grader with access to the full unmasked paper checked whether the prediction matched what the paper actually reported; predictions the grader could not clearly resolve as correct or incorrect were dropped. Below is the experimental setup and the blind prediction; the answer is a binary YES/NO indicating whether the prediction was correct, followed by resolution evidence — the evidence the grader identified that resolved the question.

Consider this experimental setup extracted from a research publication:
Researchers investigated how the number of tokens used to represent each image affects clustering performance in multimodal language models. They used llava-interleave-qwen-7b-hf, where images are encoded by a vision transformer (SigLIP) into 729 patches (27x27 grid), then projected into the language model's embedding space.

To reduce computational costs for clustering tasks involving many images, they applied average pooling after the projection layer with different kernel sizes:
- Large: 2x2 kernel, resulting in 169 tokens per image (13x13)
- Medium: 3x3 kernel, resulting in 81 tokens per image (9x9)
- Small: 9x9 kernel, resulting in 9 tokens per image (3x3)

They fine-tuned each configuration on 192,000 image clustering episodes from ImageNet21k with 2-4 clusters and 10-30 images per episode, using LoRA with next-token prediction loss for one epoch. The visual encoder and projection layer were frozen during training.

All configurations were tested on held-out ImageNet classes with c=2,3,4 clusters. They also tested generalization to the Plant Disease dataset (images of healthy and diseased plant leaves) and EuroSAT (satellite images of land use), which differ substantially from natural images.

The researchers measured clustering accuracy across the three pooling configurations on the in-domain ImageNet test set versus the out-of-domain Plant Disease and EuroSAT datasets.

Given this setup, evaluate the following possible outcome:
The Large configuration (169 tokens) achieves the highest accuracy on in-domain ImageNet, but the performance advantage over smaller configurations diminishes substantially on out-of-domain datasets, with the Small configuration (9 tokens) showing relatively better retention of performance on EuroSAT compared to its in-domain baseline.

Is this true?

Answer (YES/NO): NO